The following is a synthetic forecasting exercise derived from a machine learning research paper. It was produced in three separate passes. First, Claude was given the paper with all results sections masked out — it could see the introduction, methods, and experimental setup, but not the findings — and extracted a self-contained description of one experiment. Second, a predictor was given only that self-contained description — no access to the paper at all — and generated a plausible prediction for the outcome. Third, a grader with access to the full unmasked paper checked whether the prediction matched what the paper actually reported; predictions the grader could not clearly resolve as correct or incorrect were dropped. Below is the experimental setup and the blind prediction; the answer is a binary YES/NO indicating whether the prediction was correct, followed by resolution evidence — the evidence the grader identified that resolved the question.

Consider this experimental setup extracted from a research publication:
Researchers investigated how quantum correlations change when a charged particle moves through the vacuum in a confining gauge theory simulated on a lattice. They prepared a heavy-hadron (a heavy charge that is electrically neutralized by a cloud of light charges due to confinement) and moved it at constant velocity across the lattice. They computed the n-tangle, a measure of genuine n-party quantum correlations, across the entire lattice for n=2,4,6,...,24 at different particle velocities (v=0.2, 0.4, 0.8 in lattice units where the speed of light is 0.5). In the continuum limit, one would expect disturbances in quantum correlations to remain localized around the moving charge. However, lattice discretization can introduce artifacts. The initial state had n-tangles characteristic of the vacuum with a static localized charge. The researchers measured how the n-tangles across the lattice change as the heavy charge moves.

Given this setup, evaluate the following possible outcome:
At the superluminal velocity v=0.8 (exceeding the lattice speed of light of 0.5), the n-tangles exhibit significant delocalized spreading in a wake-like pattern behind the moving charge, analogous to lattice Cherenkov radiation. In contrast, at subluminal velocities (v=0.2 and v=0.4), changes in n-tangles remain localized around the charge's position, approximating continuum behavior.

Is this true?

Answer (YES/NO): NO